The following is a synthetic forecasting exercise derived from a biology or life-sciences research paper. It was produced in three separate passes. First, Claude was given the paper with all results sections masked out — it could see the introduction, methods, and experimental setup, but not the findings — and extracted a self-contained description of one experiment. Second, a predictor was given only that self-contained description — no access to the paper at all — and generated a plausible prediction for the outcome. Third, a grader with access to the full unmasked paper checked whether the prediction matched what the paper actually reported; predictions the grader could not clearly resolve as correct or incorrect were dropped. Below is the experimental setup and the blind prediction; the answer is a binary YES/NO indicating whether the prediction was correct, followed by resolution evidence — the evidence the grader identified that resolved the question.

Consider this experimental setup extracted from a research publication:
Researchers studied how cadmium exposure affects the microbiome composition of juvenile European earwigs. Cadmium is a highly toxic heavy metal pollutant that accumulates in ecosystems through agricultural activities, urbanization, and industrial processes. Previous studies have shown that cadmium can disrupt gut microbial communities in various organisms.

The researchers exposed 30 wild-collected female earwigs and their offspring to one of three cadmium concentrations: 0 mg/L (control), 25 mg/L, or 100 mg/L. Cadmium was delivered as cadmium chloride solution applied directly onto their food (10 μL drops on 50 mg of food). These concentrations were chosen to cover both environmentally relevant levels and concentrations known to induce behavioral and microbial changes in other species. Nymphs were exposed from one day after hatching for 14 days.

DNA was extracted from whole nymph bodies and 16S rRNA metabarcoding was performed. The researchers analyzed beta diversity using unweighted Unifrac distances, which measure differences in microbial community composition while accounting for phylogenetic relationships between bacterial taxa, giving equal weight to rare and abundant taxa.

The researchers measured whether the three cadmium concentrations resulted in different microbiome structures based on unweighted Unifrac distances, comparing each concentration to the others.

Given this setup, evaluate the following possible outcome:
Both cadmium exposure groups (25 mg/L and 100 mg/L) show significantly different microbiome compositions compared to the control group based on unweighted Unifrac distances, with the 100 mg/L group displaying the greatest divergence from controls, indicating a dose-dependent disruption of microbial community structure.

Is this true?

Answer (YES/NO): NO